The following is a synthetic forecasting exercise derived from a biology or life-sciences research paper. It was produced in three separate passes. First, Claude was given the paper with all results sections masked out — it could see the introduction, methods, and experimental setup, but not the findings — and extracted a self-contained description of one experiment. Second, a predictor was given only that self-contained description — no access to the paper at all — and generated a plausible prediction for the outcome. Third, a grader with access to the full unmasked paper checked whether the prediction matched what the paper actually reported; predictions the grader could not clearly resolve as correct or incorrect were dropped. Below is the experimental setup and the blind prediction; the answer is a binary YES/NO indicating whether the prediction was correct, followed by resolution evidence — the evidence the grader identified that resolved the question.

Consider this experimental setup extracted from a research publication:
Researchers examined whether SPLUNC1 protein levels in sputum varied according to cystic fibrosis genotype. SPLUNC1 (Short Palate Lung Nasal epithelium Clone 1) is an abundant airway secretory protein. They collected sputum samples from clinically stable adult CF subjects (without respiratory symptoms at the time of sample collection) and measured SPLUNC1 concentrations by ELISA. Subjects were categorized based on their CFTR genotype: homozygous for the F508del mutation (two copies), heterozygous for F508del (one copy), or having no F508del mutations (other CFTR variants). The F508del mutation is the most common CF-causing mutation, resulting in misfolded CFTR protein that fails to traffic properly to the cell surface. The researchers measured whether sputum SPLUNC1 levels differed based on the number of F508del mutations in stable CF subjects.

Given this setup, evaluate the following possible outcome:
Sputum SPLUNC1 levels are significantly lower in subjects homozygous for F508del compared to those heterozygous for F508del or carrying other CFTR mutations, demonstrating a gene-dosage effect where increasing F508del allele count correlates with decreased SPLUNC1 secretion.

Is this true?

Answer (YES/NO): NO